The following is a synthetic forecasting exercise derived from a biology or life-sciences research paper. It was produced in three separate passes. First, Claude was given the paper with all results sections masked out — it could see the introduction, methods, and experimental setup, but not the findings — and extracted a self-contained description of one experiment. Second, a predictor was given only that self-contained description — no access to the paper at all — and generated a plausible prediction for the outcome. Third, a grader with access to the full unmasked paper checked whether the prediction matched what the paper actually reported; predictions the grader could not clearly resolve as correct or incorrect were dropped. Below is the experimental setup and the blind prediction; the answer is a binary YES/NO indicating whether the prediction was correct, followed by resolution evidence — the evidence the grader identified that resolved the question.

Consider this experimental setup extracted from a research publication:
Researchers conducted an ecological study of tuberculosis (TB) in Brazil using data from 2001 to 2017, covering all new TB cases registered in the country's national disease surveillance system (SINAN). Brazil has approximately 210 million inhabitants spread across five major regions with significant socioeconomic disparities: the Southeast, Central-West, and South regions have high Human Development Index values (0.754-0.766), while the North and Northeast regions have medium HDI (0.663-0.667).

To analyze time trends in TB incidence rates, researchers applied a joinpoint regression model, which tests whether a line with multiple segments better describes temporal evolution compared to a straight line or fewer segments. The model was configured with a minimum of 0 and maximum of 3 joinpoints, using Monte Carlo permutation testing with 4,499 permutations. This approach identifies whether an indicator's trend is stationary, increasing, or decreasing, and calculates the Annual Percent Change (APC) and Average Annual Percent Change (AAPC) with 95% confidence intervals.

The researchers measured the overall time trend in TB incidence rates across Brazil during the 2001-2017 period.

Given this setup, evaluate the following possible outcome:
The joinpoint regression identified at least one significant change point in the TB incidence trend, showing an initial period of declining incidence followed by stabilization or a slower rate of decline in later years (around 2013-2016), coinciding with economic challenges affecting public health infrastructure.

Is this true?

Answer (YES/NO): NO